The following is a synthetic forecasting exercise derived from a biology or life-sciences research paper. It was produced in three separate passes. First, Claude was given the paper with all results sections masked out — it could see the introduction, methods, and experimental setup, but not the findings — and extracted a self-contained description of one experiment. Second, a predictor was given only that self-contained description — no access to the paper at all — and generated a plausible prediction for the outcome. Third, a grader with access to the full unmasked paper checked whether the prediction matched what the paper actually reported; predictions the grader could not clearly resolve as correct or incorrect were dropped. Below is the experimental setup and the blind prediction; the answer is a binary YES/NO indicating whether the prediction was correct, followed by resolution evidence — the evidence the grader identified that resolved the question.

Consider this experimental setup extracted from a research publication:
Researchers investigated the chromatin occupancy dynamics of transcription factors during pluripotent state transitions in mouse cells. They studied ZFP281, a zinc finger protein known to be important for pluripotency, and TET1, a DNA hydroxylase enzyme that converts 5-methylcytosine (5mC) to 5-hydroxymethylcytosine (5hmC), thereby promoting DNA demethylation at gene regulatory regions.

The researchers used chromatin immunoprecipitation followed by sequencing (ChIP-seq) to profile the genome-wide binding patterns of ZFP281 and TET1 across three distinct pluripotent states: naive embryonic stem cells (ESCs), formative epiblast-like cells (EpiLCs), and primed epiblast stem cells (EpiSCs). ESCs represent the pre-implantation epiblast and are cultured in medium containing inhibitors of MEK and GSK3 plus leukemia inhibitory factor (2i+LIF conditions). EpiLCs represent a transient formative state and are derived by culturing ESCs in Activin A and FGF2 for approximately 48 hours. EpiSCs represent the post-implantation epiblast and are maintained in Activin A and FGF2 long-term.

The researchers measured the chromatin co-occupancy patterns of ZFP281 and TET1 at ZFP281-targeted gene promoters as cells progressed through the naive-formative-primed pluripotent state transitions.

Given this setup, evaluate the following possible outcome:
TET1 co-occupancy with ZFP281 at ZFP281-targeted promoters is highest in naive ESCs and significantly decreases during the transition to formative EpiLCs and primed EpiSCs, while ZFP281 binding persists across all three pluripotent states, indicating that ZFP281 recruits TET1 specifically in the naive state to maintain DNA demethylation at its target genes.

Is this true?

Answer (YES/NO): NO